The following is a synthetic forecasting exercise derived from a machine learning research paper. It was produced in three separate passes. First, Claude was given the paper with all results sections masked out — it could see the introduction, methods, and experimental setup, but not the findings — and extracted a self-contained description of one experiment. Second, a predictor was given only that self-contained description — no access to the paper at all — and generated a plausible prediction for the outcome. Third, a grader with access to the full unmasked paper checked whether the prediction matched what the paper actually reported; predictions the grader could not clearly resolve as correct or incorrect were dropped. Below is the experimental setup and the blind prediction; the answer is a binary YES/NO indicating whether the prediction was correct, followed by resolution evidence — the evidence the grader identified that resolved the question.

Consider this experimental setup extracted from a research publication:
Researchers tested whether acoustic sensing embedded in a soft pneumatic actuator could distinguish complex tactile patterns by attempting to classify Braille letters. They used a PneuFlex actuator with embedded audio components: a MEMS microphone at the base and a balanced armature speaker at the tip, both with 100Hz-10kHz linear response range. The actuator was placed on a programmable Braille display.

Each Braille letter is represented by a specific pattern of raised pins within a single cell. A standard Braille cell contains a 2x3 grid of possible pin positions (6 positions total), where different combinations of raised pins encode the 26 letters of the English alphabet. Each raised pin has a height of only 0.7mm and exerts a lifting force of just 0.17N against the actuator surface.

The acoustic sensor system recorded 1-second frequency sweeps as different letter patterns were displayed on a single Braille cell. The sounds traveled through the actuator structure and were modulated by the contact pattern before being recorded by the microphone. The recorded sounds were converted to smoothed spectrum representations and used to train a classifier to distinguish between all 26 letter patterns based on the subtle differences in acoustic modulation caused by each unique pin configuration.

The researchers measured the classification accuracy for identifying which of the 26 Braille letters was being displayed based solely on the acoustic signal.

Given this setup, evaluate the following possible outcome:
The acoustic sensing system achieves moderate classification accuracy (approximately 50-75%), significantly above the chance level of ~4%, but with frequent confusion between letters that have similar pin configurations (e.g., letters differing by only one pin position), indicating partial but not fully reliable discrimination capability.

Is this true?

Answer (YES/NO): NO